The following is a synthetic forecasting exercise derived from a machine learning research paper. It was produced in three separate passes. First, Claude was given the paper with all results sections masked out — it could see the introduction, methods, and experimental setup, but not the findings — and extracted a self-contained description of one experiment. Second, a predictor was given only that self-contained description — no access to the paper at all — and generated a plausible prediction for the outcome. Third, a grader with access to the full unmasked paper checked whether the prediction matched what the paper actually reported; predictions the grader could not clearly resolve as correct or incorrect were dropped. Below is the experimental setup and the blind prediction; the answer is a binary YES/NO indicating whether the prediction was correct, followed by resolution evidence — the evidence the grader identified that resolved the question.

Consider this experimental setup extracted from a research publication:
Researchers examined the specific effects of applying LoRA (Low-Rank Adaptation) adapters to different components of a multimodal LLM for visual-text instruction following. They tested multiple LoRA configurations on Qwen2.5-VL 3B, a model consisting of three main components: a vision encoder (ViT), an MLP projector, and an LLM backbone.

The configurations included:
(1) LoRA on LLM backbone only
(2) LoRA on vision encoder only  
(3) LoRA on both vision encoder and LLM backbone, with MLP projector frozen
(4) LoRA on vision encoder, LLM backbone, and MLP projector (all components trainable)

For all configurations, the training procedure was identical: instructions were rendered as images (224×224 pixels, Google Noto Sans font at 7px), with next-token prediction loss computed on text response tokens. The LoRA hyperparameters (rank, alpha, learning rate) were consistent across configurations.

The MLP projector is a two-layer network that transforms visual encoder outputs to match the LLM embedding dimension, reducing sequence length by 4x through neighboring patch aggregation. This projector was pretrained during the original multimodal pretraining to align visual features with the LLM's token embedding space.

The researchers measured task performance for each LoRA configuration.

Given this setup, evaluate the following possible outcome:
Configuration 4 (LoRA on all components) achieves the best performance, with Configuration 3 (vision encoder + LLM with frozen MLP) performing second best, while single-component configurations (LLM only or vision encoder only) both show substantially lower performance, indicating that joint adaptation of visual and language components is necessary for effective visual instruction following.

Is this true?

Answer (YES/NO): NO